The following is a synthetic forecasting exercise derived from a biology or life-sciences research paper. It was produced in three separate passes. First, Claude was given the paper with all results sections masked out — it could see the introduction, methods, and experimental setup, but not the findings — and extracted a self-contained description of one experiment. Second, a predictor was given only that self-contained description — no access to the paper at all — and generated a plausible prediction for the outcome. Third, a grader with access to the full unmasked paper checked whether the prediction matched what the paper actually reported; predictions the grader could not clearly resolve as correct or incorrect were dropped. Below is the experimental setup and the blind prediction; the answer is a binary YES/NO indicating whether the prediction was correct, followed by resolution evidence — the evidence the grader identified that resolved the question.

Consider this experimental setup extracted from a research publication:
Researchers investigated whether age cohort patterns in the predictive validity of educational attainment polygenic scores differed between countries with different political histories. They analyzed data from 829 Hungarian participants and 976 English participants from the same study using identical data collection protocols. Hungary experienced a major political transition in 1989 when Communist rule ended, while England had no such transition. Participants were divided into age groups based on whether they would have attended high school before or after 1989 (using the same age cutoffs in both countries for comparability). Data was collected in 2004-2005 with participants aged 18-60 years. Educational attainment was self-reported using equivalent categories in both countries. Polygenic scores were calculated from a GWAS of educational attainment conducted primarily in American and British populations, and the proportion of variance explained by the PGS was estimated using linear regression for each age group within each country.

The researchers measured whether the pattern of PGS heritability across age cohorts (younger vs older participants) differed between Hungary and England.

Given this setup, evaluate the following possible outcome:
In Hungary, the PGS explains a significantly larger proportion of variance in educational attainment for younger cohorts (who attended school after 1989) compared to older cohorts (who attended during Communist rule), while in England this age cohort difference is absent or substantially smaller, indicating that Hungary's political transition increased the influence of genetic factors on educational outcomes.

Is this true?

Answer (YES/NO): YES